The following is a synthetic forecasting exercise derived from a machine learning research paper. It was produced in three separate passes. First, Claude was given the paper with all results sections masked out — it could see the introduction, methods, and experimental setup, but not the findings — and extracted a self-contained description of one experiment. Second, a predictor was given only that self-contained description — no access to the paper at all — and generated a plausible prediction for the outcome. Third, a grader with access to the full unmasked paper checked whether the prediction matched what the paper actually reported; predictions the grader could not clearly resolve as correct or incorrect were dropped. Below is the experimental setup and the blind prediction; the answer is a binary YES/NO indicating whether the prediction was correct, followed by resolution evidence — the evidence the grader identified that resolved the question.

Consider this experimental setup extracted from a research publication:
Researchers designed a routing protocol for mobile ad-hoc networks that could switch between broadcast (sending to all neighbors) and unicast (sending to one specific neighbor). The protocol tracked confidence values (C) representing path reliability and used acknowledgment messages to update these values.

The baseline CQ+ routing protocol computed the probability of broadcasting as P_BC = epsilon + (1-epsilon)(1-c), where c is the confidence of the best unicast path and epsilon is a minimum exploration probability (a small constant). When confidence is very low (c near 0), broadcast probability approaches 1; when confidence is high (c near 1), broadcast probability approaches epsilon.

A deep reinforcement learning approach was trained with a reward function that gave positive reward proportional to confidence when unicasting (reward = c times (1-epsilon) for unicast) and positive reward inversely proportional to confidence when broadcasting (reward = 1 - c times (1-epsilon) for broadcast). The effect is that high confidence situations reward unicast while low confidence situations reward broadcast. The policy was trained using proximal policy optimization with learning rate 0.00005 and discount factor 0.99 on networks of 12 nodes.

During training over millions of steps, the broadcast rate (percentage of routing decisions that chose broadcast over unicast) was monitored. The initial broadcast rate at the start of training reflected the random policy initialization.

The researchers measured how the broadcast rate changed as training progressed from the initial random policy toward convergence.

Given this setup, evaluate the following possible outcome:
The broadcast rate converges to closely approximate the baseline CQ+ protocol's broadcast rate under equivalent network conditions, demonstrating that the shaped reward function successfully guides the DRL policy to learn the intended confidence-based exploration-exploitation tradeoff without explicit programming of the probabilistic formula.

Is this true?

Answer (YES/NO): NO